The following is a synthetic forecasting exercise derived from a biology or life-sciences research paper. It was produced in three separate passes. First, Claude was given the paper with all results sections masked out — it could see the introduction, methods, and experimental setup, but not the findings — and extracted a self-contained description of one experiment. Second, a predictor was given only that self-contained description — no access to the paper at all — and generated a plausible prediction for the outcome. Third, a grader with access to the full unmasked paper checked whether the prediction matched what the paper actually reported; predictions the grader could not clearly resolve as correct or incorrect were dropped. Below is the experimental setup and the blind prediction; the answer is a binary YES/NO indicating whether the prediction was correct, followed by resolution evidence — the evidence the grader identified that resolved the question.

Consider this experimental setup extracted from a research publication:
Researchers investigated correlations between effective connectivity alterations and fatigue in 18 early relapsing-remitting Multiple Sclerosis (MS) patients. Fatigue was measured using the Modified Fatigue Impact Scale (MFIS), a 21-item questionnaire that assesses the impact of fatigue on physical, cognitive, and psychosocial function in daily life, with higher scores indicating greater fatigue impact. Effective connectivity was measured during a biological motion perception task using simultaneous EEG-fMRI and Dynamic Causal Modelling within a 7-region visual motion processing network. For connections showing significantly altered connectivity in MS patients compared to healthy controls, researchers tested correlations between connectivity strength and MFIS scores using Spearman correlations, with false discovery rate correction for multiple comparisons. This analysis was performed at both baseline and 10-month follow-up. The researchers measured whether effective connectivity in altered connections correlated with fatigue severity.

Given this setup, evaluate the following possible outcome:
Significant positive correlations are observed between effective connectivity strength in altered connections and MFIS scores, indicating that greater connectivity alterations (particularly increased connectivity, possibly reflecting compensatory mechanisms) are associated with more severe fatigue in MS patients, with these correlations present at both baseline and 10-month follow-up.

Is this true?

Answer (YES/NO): NO